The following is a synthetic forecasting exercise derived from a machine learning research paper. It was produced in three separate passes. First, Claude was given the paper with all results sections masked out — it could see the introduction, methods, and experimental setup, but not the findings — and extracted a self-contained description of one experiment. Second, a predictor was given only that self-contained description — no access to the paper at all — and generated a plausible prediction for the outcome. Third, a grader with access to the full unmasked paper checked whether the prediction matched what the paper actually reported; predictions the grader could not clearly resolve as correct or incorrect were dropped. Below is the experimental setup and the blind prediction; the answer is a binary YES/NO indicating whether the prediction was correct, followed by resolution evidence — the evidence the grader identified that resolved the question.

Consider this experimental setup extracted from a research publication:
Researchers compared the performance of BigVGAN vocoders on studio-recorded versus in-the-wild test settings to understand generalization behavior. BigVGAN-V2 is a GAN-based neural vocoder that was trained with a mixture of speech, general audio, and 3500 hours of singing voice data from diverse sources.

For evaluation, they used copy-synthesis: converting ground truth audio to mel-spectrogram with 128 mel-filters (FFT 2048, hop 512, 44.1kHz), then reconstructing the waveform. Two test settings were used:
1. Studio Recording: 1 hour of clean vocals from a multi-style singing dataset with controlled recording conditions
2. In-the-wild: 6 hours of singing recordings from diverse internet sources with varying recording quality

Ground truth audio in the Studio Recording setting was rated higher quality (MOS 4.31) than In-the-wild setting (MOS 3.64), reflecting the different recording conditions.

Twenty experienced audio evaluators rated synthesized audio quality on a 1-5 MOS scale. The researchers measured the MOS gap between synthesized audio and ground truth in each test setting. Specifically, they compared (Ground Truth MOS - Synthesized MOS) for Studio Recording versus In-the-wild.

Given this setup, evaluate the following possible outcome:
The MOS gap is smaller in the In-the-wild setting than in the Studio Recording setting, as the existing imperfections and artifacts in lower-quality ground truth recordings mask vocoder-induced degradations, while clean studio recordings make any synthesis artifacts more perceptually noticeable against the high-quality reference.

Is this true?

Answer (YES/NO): YES